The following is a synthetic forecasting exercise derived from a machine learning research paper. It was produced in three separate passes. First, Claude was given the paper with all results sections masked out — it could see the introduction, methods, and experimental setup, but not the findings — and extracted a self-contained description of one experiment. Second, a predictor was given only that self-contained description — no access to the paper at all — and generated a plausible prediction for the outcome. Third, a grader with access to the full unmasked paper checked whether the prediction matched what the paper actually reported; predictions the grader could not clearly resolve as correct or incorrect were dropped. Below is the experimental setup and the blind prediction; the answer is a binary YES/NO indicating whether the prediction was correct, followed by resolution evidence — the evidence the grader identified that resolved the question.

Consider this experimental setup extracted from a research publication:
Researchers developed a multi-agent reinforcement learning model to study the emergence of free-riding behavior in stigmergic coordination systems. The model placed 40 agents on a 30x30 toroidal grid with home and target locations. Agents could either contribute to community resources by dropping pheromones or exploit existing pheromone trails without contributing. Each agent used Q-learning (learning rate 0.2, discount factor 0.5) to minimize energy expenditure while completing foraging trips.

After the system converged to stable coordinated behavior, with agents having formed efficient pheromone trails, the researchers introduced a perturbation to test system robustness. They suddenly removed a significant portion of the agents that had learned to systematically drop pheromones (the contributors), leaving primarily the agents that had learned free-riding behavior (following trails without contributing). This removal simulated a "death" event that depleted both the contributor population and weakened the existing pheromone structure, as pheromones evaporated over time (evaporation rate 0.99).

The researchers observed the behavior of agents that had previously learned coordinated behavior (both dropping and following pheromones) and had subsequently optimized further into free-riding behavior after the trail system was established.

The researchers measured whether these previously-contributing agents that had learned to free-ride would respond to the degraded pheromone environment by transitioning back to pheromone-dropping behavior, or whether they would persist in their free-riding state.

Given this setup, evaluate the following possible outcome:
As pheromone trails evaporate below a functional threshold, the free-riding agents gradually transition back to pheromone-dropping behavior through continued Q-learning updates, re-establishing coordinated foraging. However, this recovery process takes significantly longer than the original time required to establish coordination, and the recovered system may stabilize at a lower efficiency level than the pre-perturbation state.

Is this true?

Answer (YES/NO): NO